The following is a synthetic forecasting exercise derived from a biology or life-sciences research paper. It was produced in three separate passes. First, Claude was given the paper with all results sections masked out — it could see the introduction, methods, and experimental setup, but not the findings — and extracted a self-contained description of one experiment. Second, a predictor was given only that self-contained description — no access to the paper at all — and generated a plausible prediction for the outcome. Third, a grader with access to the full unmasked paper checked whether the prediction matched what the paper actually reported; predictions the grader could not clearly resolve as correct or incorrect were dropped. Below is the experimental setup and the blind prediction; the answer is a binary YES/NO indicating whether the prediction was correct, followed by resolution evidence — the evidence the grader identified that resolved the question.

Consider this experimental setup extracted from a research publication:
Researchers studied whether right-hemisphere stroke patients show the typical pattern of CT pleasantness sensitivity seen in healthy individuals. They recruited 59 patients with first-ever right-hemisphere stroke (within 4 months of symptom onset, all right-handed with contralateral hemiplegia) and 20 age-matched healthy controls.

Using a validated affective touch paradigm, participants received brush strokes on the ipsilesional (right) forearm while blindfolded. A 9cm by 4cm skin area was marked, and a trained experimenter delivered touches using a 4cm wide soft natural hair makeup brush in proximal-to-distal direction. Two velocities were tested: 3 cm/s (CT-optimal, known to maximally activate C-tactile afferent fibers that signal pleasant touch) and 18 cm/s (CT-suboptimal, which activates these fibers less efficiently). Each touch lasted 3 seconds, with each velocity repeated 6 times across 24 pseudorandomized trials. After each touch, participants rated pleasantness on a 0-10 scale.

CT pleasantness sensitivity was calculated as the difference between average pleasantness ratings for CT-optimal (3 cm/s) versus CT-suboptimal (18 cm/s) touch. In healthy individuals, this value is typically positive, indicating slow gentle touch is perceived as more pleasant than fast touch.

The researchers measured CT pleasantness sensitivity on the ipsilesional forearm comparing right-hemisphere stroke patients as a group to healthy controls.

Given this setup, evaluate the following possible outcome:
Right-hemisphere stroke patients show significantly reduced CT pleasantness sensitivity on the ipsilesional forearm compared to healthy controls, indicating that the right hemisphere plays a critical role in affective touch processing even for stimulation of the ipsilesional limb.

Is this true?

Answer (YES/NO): NO